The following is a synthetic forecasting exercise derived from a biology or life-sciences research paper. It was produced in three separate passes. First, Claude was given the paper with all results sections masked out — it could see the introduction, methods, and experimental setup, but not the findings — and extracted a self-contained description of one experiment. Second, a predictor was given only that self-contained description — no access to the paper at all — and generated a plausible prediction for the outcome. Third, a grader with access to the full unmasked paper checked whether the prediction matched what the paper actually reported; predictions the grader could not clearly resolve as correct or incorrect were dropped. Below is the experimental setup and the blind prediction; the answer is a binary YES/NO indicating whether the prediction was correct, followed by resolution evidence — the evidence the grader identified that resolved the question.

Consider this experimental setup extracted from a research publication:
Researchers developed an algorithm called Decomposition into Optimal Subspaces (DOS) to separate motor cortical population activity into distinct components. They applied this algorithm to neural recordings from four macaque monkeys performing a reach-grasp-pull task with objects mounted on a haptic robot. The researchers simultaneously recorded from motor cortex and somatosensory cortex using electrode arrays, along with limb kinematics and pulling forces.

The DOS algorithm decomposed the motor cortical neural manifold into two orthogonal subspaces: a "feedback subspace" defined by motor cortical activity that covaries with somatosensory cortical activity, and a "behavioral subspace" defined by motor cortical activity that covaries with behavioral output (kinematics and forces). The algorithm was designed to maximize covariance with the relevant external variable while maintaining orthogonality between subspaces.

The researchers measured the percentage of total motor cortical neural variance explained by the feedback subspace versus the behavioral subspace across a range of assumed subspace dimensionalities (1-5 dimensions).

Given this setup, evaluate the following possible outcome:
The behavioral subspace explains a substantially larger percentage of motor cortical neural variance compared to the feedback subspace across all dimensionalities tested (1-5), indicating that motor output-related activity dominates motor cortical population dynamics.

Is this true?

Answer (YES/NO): NO